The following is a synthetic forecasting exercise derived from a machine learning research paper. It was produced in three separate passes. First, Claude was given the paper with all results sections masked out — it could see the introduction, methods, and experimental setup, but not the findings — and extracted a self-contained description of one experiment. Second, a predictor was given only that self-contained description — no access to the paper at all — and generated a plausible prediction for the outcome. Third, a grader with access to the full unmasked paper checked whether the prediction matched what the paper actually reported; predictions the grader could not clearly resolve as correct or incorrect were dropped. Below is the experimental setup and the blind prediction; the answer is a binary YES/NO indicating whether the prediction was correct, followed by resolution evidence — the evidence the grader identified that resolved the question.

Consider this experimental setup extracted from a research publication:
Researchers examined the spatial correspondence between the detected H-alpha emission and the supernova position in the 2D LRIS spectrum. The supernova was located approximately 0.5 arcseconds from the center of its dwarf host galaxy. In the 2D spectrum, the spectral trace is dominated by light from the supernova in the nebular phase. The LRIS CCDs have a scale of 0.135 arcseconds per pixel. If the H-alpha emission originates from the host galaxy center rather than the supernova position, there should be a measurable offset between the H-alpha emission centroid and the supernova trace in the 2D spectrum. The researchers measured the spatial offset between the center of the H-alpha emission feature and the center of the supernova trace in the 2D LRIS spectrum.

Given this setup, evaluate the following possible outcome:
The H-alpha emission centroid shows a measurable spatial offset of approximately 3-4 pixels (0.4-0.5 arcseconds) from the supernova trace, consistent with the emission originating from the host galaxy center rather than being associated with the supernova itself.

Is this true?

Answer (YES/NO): YES